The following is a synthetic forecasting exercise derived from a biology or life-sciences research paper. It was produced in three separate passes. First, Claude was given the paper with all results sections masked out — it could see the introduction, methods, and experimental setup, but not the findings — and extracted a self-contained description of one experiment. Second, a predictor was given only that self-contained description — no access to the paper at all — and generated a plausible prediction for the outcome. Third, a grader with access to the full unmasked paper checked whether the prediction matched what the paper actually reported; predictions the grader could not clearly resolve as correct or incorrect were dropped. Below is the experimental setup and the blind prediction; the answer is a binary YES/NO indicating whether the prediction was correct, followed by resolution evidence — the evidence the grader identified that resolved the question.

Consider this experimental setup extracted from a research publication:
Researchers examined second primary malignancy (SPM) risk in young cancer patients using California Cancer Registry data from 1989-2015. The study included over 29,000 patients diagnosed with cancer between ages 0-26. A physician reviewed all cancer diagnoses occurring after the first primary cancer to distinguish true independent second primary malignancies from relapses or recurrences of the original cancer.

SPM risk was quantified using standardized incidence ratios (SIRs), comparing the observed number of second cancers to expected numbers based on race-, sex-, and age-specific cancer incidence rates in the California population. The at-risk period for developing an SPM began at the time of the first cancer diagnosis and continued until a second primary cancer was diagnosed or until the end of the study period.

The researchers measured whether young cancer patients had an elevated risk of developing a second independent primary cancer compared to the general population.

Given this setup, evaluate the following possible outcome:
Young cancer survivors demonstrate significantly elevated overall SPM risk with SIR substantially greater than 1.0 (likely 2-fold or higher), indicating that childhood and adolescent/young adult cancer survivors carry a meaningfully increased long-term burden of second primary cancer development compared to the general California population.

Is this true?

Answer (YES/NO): YES